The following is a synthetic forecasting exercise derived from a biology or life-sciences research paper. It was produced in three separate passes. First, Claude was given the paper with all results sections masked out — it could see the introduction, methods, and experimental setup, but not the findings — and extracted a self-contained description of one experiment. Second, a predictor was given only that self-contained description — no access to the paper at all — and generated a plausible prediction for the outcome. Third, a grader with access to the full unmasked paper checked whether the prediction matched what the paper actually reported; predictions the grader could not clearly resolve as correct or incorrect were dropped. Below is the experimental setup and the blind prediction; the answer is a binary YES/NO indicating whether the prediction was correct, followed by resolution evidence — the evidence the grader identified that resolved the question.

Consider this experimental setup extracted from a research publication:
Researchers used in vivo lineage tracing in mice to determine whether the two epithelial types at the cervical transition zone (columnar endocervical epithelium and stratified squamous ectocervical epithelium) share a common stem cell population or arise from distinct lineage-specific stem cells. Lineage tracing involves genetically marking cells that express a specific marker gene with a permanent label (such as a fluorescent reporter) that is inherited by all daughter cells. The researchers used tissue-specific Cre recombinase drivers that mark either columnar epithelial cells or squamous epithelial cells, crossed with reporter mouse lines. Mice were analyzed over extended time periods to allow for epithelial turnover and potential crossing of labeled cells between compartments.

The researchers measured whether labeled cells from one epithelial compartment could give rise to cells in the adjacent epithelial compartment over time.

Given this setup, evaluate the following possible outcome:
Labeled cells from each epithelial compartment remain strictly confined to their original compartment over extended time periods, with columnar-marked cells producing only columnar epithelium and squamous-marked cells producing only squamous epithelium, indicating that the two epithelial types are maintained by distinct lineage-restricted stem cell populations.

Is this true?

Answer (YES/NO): YES